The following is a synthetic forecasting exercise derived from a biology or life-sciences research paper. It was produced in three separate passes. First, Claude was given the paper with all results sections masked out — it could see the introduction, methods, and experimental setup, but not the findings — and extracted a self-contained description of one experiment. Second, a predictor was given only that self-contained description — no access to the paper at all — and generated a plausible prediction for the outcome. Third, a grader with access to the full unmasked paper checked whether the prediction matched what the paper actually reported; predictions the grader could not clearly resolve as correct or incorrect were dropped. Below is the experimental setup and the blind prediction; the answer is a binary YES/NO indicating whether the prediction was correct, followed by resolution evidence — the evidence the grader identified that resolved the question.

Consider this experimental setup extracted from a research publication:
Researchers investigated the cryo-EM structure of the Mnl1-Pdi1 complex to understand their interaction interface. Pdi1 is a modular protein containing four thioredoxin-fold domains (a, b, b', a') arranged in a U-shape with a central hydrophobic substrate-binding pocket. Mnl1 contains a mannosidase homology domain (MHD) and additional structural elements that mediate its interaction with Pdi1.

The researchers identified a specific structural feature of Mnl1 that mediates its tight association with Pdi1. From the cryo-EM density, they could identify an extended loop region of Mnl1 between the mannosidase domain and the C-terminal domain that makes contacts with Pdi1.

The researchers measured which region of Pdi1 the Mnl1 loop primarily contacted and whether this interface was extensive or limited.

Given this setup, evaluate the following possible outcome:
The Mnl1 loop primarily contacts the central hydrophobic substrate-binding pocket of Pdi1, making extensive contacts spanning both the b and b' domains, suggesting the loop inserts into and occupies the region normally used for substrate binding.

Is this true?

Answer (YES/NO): NO